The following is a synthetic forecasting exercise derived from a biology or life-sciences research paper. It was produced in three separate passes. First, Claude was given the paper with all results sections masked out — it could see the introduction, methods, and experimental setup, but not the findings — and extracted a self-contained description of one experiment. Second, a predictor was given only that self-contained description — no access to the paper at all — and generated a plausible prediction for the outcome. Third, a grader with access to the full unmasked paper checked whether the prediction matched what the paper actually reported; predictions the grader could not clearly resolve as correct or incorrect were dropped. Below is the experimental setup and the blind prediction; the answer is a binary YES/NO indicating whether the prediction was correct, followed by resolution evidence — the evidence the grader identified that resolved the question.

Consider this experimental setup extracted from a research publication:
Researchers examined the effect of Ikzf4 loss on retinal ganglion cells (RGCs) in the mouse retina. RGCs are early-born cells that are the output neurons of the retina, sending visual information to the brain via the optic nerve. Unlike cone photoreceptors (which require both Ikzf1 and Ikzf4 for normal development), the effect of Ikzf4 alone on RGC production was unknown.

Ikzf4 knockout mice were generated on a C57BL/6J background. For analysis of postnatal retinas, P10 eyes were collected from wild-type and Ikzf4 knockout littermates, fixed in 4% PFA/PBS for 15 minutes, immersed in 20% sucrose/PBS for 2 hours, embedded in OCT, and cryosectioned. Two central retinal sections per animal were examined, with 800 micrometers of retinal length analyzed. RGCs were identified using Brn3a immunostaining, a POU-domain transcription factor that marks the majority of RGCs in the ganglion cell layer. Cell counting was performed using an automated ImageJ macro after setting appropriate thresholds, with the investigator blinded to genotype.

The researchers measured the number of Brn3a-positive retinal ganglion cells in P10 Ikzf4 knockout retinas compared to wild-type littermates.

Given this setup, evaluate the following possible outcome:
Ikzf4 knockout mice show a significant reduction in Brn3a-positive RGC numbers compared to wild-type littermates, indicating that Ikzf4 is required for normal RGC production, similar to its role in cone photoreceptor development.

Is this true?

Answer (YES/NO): NO